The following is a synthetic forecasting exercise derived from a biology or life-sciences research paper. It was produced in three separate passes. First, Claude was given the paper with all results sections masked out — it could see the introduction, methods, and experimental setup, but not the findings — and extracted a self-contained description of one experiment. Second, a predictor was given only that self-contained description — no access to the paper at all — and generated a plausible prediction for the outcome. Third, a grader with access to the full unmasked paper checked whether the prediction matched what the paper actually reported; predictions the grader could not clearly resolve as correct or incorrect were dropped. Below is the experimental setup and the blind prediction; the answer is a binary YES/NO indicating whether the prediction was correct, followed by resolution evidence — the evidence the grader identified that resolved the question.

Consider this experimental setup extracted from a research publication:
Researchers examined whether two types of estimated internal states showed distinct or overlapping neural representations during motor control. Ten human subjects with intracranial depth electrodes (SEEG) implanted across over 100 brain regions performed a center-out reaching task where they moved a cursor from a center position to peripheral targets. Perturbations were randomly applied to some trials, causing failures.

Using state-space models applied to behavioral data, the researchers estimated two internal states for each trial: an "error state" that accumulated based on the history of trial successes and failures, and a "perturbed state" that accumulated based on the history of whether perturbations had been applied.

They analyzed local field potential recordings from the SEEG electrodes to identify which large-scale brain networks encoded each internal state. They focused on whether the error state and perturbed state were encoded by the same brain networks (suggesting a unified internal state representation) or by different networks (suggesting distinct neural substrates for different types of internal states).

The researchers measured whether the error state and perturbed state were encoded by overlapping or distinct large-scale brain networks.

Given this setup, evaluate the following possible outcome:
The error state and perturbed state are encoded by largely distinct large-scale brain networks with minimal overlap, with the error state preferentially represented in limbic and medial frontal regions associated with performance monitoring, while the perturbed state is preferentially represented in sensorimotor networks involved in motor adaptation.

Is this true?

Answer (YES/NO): NO